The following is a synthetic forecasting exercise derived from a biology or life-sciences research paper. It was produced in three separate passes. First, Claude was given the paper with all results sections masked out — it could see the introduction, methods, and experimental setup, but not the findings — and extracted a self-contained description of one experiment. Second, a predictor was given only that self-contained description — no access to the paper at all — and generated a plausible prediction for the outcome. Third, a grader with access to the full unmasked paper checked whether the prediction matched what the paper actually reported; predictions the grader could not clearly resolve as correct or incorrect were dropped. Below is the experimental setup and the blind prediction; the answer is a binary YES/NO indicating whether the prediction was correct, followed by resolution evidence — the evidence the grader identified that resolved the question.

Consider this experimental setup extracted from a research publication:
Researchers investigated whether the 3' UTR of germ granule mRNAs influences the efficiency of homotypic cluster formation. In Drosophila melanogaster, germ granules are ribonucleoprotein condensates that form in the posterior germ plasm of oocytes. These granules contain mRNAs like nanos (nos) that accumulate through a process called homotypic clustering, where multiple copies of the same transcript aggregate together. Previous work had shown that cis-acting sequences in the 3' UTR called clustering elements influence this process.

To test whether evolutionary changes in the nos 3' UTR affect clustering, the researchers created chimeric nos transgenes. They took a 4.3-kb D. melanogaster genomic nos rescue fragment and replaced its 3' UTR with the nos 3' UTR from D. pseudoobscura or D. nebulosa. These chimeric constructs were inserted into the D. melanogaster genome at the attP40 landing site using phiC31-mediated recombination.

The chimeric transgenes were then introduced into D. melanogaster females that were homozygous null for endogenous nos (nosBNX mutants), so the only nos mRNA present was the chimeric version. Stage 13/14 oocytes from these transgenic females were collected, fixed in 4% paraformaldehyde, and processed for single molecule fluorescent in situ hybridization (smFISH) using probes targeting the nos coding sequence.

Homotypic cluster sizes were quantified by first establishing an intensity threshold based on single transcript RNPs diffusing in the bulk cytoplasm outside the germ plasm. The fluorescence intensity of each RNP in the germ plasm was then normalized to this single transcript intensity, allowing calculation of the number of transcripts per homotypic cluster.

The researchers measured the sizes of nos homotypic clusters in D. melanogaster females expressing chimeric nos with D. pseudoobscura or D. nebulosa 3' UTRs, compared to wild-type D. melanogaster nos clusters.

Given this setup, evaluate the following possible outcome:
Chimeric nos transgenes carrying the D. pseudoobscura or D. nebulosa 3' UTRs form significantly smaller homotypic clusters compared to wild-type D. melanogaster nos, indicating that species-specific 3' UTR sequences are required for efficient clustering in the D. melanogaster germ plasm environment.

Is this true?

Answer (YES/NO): YES